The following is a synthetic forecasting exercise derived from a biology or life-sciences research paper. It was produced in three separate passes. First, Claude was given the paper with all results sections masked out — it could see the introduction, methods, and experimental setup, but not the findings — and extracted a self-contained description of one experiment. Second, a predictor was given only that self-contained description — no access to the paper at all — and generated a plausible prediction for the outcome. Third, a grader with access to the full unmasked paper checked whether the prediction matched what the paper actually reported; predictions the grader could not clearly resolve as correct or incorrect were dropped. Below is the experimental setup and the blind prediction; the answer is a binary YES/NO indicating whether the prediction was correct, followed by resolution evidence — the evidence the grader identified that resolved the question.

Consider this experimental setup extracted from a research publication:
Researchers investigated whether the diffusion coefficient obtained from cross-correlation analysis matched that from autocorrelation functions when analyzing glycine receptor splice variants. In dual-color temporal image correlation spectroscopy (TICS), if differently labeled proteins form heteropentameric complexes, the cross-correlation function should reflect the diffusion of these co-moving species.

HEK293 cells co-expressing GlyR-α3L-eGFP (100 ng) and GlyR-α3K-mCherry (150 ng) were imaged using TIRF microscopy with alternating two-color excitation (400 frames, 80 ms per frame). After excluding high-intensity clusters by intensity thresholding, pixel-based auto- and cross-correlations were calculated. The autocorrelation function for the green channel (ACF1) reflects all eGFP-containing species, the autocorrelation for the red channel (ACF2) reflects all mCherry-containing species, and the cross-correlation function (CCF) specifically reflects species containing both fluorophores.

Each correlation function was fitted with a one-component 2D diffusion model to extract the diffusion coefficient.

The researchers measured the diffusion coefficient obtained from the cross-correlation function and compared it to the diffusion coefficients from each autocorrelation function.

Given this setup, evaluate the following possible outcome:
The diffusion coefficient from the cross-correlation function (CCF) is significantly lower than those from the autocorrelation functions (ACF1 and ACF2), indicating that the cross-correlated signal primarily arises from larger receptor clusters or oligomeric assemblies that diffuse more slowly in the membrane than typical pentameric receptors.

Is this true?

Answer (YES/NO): NO